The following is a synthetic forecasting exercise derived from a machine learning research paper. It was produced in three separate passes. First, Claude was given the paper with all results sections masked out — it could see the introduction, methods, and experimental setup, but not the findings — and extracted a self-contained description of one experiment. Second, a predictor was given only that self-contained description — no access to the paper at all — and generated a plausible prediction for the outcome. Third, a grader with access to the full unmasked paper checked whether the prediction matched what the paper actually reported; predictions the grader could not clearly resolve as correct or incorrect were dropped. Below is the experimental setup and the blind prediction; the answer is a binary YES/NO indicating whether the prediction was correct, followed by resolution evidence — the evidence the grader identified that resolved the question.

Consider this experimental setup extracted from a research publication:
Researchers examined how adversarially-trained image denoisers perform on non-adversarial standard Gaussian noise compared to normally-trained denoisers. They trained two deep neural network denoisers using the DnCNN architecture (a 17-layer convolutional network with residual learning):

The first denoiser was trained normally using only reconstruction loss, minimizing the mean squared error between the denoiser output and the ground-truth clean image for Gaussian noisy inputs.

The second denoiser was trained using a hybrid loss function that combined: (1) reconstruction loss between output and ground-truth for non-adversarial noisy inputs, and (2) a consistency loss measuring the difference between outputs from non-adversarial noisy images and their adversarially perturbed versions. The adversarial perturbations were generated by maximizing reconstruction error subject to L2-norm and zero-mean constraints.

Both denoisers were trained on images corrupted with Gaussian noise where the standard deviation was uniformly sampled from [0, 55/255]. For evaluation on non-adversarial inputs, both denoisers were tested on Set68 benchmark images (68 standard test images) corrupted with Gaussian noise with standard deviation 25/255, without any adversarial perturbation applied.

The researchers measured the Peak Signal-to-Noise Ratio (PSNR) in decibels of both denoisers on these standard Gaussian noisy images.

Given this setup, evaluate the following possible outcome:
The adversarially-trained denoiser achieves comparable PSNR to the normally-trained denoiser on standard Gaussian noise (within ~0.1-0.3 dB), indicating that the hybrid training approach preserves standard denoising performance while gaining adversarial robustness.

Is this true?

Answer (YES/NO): YES